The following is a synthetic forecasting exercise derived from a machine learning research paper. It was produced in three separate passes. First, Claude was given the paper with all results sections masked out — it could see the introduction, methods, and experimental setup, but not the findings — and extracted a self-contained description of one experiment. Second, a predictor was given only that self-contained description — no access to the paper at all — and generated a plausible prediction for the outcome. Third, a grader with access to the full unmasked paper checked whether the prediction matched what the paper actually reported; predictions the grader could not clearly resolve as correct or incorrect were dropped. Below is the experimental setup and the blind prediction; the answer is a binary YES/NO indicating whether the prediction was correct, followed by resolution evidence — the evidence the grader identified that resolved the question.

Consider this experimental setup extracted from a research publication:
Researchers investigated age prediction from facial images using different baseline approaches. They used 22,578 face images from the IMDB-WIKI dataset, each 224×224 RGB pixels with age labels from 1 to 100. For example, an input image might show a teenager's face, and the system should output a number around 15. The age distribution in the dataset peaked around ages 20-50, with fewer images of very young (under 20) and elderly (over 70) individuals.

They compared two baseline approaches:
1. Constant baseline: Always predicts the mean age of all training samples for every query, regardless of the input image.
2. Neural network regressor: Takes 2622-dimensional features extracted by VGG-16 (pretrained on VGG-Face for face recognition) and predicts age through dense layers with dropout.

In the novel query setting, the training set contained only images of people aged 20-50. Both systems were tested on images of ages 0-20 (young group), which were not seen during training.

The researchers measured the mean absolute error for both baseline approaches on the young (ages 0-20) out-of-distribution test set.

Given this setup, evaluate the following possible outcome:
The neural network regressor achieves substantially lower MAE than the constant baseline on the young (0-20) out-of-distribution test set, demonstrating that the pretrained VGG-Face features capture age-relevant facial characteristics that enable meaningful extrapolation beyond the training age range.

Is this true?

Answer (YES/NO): YES